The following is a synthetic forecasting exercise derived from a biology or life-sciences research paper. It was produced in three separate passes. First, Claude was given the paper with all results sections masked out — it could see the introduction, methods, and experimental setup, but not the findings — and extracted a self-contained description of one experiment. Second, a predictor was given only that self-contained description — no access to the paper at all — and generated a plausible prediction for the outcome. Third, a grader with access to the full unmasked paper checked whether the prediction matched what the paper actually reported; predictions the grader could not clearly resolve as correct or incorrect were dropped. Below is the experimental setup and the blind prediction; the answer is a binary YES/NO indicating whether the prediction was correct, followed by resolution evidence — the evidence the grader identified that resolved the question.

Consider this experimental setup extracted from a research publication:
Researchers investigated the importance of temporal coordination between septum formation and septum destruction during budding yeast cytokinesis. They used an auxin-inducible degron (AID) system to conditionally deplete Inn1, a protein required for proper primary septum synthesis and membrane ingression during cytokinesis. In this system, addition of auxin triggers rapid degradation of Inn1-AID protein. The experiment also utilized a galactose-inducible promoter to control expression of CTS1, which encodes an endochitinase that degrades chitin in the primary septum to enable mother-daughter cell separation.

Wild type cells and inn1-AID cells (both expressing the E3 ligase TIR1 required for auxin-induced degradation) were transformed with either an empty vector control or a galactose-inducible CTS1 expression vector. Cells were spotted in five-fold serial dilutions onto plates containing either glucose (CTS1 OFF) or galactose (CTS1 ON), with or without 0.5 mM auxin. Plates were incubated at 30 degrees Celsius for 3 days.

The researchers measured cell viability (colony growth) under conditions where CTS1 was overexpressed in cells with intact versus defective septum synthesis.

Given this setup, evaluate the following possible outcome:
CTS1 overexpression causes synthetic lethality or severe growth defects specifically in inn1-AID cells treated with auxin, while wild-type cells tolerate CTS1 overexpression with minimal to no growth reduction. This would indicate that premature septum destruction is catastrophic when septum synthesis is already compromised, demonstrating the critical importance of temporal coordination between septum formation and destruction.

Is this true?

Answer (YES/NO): YES